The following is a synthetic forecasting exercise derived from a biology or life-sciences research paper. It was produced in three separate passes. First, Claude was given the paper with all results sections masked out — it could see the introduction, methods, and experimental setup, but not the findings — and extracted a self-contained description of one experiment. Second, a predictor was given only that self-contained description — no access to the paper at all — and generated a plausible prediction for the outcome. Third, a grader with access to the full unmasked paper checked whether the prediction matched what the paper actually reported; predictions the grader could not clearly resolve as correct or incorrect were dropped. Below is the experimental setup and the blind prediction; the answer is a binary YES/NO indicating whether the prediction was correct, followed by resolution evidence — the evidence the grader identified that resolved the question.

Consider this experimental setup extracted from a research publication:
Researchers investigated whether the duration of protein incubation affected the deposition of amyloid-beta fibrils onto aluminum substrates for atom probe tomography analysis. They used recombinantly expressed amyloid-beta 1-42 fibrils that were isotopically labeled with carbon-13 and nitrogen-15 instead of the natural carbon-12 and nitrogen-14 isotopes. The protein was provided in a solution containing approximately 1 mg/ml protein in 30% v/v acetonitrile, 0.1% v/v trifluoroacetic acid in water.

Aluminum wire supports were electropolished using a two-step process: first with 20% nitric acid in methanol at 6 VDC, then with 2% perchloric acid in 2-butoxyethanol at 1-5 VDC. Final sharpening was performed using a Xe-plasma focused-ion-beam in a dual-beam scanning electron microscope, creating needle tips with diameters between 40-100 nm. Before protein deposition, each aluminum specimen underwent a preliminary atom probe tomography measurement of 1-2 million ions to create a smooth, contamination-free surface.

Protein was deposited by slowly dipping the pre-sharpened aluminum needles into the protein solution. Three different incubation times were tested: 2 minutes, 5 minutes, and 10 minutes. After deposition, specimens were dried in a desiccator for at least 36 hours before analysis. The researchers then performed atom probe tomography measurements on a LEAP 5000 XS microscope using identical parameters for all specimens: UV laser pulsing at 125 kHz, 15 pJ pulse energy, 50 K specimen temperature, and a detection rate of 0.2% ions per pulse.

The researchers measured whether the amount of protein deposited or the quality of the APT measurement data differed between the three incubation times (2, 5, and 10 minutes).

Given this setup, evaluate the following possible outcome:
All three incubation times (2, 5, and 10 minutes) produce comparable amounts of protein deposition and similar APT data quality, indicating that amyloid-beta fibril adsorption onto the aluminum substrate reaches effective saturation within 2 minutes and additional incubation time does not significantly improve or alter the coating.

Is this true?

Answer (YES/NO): NO